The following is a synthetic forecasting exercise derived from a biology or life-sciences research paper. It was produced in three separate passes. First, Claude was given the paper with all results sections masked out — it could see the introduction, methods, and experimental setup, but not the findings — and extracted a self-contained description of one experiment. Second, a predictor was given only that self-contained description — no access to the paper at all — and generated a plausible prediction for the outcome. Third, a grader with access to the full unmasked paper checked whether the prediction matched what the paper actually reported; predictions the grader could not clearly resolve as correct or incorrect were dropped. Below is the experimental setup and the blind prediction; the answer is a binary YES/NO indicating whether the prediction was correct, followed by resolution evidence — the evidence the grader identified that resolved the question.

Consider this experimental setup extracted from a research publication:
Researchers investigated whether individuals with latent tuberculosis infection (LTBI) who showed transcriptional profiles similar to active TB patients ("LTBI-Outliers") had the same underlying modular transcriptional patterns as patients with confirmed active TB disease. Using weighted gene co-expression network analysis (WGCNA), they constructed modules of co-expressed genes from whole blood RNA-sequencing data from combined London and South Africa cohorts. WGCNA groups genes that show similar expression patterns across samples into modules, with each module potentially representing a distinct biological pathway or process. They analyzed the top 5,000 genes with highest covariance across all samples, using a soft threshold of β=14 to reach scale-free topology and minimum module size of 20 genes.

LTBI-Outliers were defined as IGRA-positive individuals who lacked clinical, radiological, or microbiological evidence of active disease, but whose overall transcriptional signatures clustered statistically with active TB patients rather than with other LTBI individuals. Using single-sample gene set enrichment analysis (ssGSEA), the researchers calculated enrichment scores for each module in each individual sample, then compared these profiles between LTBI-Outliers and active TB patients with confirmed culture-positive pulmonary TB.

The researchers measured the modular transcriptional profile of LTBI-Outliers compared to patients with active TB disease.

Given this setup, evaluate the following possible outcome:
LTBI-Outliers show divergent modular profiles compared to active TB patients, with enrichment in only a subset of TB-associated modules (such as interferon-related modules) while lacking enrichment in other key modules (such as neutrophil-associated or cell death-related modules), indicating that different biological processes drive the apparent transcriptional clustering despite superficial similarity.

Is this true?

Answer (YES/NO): NO